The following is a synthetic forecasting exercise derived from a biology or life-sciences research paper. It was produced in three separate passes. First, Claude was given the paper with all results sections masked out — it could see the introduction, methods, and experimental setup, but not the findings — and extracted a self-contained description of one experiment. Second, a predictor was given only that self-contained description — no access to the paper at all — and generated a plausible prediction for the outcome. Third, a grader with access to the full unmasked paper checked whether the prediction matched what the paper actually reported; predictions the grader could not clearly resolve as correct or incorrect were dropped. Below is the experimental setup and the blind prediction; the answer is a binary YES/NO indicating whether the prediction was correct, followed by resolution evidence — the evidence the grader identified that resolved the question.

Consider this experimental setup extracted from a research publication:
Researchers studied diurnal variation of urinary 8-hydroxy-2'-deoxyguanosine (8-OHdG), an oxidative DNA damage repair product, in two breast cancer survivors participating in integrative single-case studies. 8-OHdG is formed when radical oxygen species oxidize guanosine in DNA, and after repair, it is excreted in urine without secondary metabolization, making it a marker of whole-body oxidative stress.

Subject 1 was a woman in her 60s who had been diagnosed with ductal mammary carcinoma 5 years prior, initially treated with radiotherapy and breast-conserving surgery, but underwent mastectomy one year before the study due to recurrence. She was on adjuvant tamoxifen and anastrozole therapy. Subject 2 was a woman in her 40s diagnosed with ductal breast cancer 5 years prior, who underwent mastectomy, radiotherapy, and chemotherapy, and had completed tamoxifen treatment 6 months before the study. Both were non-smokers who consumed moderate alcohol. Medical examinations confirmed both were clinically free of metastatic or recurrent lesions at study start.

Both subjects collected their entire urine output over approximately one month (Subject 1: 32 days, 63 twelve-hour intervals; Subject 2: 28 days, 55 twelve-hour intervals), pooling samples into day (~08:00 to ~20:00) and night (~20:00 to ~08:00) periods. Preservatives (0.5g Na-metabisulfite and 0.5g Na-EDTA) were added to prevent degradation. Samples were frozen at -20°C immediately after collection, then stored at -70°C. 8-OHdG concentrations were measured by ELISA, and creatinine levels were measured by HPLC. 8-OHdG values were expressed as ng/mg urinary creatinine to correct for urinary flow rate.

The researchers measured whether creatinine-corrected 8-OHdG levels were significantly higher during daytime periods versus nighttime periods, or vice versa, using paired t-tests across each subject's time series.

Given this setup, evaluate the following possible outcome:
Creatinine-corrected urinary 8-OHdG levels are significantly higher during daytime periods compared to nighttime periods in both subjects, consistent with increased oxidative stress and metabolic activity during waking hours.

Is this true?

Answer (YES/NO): YES